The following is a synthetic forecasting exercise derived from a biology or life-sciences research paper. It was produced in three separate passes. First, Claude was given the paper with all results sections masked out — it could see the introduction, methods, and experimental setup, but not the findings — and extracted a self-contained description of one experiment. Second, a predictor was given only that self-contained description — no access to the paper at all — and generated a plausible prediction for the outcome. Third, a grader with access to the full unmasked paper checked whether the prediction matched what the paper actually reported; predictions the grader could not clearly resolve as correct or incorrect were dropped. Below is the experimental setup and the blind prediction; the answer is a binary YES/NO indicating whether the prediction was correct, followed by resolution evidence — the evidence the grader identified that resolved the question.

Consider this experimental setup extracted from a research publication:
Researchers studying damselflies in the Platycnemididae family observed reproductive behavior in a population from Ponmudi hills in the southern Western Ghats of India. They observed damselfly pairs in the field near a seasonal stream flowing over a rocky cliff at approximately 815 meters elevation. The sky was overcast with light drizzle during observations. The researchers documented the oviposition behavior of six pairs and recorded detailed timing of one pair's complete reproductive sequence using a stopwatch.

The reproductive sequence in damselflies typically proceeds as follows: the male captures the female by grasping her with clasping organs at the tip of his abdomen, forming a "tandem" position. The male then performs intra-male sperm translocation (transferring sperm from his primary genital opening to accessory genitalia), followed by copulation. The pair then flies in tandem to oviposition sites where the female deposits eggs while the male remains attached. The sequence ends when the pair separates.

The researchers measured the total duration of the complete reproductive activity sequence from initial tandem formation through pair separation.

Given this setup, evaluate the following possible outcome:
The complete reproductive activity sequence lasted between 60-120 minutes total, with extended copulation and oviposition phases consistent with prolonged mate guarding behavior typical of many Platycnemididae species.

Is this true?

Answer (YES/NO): NO